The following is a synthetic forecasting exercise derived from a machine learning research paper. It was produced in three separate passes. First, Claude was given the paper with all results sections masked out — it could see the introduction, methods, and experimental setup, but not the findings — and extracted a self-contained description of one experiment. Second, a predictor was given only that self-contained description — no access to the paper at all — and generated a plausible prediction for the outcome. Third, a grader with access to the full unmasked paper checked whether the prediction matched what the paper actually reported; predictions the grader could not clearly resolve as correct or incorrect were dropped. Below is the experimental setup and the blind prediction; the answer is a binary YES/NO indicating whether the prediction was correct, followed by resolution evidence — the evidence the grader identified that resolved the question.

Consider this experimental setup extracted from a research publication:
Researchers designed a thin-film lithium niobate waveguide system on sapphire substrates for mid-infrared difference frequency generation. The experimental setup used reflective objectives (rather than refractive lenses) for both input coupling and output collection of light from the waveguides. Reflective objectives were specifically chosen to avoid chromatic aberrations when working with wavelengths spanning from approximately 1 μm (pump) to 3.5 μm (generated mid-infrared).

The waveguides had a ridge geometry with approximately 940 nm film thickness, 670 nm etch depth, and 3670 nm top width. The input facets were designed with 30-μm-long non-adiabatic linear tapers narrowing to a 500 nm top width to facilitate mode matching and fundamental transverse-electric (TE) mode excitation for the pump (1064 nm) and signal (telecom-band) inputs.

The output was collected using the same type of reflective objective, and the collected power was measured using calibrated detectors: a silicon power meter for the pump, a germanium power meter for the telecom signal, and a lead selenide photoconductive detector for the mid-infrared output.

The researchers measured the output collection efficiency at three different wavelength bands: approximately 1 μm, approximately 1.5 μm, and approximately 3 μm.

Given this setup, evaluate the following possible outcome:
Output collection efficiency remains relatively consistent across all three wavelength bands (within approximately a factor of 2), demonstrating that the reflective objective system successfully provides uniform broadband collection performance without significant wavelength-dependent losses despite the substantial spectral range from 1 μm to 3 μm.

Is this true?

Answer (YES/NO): YES